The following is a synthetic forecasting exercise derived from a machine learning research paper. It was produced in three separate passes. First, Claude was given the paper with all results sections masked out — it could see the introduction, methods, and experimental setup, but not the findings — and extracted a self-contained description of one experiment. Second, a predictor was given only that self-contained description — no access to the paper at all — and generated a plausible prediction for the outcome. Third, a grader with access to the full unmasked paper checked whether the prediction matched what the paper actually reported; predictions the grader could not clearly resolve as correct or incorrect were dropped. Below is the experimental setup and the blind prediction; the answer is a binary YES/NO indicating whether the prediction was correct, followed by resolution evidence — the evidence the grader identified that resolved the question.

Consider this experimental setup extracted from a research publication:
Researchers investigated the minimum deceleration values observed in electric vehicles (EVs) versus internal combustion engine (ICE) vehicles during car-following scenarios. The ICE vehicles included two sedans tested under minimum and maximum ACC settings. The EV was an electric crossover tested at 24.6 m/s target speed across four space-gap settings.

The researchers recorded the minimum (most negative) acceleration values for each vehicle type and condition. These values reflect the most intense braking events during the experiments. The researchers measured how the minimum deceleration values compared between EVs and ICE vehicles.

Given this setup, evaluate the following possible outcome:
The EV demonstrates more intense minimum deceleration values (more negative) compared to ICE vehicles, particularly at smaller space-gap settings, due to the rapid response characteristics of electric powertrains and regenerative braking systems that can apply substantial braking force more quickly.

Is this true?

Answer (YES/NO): YES